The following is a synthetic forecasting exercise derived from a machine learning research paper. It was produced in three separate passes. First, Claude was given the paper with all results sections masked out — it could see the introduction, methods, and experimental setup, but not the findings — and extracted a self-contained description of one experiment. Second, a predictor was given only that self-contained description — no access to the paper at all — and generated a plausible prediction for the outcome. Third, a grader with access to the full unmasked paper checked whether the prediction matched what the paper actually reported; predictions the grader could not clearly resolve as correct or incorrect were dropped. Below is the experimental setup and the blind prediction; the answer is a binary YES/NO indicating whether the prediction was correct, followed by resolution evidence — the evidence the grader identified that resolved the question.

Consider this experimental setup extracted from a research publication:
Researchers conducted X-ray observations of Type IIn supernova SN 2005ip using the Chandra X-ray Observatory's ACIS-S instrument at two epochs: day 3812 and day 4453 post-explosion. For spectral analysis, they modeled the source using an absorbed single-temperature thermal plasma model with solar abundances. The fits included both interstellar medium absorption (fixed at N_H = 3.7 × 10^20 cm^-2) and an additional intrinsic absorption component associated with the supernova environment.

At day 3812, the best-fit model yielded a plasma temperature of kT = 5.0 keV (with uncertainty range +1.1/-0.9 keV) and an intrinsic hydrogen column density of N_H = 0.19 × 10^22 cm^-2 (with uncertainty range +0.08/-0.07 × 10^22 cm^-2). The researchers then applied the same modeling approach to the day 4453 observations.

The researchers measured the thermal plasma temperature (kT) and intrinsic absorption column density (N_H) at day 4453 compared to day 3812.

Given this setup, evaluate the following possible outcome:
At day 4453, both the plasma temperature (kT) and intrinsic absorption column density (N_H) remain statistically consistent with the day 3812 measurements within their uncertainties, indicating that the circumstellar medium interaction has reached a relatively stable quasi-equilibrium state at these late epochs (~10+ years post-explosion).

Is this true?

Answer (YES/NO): YES